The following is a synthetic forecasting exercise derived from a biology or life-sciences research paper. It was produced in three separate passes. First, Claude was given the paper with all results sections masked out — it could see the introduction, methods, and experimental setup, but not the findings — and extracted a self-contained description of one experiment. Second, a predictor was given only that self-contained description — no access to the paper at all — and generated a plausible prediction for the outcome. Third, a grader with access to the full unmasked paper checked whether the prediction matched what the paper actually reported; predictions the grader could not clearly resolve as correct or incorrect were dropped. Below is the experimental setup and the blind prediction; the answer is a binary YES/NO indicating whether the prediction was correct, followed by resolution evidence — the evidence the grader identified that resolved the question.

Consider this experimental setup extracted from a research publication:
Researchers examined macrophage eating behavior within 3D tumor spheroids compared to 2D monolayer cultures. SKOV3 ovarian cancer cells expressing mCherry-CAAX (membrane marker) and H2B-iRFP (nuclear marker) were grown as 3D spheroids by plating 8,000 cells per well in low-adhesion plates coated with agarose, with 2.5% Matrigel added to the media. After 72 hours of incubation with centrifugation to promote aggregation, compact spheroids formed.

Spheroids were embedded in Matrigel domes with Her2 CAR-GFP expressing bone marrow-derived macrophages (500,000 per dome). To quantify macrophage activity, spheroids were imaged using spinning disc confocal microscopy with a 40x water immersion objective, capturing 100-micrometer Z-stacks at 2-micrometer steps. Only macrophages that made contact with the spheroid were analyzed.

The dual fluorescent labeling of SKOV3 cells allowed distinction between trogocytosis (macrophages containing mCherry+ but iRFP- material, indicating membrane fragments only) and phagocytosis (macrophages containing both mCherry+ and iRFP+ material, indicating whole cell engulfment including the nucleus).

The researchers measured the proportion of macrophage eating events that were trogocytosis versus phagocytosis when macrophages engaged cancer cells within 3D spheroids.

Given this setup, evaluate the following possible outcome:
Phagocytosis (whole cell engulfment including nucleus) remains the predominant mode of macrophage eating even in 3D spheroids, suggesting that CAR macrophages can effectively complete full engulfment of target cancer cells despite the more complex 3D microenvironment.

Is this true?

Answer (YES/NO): NO